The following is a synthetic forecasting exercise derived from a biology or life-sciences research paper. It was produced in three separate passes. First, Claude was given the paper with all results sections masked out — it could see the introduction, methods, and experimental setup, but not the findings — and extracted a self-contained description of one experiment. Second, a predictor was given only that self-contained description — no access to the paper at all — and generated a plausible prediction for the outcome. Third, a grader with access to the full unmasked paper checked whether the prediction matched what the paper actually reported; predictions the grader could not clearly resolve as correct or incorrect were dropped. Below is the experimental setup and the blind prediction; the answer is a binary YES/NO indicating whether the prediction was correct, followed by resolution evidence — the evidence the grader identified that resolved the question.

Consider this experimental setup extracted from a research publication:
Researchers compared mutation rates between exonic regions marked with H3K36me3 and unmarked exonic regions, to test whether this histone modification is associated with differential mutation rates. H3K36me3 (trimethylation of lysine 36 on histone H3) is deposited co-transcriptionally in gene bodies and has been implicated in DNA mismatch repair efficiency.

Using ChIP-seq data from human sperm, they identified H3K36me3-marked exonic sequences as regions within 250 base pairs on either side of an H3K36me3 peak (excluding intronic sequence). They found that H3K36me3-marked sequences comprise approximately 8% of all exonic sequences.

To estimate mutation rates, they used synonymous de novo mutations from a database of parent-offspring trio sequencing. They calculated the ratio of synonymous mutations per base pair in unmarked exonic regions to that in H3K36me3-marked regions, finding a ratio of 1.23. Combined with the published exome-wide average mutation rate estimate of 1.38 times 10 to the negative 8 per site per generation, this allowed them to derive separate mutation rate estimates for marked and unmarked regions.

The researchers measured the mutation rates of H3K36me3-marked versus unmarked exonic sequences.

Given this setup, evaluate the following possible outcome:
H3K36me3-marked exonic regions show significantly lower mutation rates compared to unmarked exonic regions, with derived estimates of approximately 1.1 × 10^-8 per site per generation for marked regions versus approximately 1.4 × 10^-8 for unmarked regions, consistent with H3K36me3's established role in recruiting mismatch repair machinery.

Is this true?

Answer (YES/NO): YES